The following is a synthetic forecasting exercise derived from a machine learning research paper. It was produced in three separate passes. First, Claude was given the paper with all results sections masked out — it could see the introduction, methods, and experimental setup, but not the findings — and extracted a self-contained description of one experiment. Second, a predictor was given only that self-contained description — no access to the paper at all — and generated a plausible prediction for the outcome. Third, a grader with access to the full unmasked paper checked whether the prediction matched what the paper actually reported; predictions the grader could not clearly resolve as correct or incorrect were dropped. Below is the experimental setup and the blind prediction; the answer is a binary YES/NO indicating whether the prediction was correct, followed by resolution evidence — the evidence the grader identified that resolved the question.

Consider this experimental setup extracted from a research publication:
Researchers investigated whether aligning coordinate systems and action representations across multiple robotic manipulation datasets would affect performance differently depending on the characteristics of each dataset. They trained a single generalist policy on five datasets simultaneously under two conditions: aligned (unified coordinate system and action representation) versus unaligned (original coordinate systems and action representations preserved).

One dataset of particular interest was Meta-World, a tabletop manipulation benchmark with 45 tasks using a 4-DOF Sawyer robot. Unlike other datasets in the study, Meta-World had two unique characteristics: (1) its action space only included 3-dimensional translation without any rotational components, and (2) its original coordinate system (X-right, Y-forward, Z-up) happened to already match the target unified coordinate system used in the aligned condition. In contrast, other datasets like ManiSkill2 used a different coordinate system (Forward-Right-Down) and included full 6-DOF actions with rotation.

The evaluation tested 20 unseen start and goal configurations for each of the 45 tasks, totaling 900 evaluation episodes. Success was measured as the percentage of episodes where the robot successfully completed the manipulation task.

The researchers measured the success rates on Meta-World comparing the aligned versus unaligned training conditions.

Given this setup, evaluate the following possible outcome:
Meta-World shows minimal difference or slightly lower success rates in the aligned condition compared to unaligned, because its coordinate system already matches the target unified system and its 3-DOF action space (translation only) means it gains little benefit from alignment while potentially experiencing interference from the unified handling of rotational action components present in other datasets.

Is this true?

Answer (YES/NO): YES